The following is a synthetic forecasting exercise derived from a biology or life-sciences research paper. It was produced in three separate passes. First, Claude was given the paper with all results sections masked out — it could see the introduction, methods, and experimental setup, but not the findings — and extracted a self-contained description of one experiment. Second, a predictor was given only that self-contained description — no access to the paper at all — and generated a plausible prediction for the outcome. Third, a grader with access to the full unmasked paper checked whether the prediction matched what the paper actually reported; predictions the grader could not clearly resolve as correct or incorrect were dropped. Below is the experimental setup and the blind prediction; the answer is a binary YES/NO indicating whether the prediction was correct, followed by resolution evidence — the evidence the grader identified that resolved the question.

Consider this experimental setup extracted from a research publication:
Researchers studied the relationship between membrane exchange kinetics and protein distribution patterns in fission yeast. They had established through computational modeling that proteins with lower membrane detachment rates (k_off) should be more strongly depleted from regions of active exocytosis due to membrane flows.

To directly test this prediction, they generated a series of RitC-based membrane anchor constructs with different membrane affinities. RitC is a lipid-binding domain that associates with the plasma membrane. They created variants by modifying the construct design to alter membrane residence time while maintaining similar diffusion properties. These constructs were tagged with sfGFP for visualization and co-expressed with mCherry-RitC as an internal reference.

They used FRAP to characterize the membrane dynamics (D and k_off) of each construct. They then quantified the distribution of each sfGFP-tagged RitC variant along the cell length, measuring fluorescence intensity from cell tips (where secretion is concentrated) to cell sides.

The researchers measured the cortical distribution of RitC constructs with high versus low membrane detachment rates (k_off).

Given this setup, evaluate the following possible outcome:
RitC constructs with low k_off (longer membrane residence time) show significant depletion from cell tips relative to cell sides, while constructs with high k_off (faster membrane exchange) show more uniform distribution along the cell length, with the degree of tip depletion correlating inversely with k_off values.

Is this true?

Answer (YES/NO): YES